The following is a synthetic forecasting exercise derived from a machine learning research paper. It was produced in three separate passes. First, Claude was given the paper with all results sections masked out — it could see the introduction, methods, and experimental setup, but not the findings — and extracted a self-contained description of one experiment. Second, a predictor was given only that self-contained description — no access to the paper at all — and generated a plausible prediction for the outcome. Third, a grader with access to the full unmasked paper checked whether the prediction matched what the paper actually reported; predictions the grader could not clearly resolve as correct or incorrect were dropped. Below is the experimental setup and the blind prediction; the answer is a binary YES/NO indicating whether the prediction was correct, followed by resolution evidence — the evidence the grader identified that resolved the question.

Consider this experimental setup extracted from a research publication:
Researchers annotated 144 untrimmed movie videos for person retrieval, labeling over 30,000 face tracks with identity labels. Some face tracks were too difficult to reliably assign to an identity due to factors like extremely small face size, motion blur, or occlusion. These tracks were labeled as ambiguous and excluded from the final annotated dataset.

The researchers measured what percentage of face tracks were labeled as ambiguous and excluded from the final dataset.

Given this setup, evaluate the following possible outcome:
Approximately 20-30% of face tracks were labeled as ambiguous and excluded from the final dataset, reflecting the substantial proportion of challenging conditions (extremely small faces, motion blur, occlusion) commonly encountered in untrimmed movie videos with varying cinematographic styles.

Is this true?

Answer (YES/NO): NO